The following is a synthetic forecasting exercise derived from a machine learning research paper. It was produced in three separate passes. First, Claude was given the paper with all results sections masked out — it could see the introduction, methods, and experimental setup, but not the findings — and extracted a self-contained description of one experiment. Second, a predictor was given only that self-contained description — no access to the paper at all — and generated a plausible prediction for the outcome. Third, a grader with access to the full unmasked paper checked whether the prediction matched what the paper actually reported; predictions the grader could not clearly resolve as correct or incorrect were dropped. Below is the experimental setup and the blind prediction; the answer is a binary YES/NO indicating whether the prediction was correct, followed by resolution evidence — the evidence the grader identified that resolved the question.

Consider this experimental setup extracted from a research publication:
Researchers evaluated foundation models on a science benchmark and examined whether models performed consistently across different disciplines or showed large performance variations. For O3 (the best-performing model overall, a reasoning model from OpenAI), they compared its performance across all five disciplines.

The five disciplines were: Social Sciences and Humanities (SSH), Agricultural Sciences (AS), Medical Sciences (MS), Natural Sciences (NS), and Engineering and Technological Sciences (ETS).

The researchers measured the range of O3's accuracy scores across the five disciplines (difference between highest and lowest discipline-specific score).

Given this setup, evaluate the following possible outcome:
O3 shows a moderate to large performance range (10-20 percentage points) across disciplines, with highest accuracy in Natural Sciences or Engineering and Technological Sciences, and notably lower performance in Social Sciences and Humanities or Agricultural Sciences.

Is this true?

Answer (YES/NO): NO